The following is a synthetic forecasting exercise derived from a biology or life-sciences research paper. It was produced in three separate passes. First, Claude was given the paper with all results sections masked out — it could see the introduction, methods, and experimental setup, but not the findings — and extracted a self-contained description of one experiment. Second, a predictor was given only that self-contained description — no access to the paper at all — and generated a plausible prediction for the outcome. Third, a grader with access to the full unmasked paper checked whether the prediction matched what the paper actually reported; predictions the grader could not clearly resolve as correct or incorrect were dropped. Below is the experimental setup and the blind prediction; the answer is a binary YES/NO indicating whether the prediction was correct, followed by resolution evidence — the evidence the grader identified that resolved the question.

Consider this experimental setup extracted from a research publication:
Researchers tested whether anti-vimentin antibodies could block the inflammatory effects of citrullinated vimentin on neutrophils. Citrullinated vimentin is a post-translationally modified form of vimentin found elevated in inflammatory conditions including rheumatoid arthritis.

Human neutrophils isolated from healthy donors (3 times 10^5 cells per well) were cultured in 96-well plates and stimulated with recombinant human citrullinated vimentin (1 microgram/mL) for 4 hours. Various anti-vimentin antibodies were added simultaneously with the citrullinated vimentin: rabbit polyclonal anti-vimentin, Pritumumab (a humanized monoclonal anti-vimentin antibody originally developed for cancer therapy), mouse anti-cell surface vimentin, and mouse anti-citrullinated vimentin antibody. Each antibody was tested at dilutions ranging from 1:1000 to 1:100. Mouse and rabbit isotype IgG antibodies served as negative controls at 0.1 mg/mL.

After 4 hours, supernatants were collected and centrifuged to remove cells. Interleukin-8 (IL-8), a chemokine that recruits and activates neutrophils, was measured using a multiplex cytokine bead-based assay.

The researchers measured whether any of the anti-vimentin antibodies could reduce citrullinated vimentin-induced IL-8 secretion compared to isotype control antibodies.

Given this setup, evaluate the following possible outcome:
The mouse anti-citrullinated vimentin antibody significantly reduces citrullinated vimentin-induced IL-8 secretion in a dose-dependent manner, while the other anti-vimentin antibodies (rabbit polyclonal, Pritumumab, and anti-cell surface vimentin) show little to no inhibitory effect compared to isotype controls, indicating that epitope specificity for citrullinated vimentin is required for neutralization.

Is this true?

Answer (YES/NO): NO